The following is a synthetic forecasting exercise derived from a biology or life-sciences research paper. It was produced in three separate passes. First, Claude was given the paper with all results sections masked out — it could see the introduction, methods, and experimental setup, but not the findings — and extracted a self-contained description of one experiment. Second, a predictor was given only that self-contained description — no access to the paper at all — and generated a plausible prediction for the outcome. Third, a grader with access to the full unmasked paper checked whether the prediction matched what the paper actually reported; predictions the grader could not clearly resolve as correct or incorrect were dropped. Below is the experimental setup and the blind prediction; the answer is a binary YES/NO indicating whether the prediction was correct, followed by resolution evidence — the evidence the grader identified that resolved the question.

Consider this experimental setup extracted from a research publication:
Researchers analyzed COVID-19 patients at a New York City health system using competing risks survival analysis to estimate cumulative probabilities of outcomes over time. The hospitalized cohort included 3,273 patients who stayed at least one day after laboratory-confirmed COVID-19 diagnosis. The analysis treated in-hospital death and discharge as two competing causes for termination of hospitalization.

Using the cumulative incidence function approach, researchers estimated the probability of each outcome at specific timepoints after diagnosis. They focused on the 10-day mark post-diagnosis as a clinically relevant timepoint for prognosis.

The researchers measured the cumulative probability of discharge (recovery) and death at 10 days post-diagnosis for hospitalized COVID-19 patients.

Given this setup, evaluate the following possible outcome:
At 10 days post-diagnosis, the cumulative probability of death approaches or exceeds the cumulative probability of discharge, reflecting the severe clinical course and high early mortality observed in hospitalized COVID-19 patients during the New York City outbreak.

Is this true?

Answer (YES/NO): NO